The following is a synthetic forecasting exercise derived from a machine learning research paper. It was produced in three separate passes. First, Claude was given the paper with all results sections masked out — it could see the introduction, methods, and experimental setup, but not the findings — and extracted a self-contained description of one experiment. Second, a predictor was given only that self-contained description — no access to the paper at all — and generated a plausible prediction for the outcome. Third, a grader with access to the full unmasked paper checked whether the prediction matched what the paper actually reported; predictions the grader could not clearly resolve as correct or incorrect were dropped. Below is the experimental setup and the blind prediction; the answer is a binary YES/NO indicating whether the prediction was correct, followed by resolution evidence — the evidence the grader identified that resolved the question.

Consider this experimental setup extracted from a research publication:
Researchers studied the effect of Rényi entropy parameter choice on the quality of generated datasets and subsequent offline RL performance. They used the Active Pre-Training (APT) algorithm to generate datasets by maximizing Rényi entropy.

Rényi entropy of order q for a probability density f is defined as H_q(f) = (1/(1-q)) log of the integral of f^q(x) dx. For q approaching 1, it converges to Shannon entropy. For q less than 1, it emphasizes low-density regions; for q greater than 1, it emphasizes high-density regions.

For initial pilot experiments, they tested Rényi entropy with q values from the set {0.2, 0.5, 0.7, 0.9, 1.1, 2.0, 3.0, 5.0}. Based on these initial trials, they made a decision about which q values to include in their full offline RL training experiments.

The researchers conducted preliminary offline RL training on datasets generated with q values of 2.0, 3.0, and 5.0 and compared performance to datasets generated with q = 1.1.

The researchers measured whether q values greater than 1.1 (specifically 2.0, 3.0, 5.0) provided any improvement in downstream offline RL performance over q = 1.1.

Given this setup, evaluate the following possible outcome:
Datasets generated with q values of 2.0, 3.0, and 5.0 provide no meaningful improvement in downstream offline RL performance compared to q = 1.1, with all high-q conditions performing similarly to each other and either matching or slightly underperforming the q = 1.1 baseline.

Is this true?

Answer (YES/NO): NO